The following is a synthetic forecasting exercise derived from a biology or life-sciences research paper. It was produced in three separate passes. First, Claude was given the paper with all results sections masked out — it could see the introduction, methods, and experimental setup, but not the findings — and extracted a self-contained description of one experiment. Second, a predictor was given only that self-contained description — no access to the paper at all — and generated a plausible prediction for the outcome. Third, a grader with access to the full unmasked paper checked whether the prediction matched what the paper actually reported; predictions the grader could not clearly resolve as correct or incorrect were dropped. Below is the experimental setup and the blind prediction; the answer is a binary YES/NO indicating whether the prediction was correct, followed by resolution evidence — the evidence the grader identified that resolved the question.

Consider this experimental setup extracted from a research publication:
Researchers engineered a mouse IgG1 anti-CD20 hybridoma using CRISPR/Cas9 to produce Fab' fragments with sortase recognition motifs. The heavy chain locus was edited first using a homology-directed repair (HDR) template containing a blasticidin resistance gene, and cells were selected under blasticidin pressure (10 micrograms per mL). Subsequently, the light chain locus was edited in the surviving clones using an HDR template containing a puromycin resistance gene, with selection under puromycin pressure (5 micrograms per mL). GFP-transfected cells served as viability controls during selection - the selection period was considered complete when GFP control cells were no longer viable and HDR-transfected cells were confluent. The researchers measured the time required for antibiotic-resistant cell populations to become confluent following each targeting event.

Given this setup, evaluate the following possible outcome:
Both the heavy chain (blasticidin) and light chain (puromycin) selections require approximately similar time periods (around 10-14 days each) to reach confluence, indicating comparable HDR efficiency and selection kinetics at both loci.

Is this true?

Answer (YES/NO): NO